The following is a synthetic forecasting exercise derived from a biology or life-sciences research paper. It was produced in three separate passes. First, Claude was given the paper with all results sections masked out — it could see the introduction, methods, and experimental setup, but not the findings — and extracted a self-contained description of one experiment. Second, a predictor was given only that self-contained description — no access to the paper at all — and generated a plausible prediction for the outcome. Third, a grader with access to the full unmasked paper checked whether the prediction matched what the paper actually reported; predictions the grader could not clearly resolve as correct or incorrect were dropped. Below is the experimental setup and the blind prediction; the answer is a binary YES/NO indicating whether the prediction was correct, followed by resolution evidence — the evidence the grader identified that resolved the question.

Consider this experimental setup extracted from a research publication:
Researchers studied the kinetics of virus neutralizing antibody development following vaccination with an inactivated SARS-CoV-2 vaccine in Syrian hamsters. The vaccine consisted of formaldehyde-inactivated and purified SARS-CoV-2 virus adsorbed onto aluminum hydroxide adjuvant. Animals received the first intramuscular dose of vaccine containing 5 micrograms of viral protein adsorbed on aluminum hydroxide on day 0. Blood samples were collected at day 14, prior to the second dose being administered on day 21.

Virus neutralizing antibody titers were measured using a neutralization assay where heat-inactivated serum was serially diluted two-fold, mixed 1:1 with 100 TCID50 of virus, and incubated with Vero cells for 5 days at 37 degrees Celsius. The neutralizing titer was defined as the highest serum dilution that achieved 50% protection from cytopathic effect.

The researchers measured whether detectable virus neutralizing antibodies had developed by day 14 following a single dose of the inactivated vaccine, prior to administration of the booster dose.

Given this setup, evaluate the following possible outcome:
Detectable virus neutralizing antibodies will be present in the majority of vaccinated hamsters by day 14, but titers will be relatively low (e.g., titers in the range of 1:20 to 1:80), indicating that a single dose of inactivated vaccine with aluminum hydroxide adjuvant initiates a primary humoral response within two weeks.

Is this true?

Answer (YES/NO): NO